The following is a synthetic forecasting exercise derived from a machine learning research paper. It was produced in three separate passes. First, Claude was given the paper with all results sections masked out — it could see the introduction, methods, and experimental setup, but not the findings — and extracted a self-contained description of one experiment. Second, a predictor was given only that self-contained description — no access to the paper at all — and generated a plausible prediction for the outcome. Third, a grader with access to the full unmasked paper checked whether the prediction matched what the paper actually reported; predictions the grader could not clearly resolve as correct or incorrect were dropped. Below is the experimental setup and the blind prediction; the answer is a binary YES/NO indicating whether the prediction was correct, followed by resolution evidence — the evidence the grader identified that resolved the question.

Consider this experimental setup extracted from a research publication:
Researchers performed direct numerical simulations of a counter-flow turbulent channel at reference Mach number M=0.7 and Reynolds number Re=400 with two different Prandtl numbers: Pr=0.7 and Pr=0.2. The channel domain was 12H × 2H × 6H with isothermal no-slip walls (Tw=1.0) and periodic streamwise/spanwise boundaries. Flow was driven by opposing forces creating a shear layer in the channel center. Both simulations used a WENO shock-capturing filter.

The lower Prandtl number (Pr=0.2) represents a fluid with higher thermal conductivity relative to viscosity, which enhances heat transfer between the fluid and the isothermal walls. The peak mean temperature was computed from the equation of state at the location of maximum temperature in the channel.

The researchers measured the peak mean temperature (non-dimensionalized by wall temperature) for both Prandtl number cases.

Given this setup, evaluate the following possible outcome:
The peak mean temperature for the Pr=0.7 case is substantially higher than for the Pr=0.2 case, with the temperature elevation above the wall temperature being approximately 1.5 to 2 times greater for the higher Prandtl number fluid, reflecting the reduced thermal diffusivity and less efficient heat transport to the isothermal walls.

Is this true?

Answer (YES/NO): YES